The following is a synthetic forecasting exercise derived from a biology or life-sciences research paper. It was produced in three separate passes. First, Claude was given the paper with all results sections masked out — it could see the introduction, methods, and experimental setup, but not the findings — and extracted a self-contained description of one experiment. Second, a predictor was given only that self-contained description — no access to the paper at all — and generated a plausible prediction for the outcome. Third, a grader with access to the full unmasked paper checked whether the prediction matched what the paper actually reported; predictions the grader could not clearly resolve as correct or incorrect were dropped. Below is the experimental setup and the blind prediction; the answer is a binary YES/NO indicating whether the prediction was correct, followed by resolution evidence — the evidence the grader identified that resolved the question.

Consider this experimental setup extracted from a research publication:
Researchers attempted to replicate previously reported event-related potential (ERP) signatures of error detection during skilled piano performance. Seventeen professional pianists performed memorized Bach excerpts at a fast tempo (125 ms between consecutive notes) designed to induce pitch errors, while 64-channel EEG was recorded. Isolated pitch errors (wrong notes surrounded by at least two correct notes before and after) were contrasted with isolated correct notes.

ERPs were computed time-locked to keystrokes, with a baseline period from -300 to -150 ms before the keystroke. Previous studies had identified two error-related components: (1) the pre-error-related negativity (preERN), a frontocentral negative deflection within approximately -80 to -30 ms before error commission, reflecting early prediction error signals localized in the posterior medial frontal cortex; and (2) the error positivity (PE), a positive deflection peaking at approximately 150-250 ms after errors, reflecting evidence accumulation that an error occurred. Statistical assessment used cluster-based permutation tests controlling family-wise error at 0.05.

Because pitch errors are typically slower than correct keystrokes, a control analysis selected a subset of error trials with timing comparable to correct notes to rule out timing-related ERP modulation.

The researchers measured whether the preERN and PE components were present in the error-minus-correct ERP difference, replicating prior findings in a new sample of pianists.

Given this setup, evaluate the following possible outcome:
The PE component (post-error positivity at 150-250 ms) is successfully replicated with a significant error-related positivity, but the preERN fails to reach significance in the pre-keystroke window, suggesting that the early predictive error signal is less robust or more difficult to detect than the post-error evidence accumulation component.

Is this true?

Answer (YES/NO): NO